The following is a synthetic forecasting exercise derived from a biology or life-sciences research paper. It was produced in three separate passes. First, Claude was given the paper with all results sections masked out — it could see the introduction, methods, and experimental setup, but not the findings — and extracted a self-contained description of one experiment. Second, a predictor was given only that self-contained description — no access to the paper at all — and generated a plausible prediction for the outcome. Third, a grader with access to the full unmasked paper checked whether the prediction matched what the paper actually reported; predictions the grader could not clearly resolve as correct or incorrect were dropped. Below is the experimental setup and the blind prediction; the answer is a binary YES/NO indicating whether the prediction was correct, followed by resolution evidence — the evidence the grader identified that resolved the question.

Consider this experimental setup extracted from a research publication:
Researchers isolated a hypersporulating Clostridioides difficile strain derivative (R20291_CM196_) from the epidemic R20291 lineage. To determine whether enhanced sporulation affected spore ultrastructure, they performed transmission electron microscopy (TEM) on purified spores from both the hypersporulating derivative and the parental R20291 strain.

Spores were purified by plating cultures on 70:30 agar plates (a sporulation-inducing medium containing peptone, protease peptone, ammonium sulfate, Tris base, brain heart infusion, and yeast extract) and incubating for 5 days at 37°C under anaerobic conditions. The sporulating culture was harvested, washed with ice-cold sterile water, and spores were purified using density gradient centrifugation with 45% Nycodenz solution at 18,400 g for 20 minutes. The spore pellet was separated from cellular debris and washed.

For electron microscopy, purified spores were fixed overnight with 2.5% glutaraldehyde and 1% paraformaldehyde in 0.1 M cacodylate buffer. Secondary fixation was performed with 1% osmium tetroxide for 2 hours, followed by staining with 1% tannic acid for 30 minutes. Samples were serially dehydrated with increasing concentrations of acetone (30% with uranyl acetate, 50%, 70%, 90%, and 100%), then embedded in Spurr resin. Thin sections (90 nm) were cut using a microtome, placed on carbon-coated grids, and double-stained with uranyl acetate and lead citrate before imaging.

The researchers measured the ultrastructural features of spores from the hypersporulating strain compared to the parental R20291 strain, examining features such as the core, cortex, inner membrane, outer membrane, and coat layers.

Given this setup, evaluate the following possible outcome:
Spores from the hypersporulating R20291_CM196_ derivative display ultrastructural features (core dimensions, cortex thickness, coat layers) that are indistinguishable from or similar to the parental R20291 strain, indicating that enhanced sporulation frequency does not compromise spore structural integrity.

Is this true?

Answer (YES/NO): YES